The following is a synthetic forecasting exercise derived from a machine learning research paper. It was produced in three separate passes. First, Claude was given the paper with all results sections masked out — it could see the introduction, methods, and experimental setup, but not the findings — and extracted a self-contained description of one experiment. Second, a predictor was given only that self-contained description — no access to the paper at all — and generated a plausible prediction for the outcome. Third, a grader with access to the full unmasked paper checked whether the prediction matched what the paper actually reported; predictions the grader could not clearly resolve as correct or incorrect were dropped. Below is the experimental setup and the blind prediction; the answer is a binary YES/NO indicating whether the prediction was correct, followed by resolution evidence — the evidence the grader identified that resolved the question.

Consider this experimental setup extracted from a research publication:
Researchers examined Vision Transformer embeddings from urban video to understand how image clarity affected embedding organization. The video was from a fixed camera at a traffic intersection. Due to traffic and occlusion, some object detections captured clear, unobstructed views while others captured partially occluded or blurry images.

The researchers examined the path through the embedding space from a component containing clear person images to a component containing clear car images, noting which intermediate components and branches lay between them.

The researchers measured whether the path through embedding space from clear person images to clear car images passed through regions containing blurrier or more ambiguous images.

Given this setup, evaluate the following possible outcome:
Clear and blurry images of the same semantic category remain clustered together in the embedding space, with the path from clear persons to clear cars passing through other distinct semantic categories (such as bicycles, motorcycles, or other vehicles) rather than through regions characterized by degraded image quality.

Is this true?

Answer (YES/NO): NO